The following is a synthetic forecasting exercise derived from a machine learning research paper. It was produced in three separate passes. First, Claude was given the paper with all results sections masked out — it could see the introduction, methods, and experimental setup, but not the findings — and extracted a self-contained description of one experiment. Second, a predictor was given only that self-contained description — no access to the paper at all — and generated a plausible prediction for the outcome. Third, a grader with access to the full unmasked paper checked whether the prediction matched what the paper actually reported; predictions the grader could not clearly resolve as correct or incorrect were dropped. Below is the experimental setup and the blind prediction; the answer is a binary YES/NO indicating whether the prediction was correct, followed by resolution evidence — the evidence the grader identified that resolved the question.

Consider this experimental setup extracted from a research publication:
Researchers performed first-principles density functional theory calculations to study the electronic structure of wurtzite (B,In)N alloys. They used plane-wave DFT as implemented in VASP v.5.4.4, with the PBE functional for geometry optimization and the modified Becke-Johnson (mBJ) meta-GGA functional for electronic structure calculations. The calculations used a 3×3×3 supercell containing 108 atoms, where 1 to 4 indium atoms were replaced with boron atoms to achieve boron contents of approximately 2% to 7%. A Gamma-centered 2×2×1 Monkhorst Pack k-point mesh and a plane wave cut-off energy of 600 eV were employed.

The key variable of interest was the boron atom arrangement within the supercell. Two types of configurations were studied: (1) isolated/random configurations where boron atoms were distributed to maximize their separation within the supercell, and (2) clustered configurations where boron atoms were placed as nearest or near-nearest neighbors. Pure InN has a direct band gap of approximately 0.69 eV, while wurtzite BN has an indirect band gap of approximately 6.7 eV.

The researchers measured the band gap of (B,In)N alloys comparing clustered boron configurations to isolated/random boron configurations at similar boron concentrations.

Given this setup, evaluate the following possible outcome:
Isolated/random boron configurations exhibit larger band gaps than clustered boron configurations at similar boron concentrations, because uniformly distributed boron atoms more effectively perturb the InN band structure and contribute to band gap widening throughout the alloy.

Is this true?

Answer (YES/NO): NO